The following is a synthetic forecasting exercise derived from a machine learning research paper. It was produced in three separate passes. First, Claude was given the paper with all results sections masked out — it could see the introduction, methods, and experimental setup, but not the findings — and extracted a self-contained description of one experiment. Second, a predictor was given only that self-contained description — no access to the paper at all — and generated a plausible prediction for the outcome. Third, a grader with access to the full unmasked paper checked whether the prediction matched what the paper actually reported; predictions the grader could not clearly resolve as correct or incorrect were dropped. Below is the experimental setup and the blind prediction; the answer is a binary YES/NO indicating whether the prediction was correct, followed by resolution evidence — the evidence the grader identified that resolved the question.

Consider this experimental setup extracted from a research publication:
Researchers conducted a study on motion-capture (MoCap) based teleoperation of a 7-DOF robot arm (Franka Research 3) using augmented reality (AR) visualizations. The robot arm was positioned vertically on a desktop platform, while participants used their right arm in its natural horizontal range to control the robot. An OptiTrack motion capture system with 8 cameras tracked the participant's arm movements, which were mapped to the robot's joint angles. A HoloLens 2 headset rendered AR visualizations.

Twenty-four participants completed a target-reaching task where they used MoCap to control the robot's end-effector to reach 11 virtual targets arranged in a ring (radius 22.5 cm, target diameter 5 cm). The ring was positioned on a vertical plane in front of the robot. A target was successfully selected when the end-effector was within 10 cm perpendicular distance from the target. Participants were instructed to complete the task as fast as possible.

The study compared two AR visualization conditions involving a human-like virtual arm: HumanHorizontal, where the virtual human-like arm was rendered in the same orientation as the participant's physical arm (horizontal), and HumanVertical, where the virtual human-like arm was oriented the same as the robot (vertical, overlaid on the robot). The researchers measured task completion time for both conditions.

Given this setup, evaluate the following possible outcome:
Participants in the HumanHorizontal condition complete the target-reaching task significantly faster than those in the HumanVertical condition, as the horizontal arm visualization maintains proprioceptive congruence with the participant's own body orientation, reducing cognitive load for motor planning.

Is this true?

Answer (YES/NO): NO